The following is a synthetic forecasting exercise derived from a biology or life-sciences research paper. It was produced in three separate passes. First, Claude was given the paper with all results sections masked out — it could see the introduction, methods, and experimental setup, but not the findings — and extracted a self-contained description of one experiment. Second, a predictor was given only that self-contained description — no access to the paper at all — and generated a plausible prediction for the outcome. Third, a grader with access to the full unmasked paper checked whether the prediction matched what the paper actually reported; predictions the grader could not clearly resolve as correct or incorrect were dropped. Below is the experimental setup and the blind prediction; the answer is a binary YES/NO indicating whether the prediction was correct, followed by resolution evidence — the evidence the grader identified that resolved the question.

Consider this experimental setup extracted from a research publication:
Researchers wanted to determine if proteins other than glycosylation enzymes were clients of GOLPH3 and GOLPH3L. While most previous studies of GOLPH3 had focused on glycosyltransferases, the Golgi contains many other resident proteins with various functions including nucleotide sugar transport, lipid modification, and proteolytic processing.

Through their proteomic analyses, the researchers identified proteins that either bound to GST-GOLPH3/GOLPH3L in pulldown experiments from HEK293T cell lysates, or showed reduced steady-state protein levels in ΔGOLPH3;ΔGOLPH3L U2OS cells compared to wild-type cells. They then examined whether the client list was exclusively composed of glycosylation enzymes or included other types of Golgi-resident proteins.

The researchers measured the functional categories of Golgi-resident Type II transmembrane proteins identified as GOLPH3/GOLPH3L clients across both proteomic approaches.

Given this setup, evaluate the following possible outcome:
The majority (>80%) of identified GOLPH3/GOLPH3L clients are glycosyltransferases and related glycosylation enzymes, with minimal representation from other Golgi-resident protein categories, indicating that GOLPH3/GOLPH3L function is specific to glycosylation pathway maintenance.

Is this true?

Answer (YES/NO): NO